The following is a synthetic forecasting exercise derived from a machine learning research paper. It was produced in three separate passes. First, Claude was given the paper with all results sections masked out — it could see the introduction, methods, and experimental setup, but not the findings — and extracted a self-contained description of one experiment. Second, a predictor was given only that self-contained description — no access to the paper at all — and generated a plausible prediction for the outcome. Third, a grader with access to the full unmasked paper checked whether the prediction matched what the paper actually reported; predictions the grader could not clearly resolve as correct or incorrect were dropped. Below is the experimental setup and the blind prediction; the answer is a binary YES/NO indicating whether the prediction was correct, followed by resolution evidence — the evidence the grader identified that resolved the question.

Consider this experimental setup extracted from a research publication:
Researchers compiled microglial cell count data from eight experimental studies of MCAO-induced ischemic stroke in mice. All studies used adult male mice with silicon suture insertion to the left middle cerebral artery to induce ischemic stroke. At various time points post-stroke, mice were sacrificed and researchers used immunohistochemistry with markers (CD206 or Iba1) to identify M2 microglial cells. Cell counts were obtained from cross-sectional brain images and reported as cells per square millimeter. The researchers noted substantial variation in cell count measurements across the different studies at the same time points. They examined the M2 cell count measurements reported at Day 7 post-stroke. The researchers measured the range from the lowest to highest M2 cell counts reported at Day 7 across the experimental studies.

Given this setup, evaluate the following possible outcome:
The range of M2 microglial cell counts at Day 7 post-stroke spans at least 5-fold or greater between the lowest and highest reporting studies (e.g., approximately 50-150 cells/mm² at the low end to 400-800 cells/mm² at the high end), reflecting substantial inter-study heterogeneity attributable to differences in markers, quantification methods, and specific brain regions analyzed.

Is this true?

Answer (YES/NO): NO